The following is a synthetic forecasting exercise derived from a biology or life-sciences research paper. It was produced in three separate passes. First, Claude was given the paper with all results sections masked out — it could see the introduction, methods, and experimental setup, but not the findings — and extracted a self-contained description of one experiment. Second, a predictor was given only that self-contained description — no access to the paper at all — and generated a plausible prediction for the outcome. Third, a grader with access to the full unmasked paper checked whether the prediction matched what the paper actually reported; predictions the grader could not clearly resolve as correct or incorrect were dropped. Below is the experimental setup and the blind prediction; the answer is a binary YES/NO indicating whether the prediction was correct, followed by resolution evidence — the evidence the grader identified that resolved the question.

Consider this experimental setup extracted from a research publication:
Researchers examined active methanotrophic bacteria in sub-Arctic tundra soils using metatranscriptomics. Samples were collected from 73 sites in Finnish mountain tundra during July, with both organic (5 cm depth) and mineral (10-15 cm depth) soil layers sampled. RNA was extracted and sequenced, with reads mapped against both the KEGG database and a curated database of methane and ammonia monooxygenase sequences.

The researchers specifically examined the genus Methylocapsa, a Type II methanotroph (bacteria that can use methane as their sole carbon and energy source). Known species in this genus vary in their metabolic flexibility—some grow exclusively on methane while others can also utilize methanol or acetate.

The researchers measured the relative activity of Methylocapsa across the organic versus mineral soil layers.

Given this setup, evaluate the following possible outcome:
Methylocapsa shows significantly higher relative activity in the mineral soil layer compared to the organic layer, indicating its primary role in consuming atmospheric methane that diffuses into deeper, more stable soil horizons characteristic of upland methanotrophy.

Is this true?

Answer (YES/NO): YES